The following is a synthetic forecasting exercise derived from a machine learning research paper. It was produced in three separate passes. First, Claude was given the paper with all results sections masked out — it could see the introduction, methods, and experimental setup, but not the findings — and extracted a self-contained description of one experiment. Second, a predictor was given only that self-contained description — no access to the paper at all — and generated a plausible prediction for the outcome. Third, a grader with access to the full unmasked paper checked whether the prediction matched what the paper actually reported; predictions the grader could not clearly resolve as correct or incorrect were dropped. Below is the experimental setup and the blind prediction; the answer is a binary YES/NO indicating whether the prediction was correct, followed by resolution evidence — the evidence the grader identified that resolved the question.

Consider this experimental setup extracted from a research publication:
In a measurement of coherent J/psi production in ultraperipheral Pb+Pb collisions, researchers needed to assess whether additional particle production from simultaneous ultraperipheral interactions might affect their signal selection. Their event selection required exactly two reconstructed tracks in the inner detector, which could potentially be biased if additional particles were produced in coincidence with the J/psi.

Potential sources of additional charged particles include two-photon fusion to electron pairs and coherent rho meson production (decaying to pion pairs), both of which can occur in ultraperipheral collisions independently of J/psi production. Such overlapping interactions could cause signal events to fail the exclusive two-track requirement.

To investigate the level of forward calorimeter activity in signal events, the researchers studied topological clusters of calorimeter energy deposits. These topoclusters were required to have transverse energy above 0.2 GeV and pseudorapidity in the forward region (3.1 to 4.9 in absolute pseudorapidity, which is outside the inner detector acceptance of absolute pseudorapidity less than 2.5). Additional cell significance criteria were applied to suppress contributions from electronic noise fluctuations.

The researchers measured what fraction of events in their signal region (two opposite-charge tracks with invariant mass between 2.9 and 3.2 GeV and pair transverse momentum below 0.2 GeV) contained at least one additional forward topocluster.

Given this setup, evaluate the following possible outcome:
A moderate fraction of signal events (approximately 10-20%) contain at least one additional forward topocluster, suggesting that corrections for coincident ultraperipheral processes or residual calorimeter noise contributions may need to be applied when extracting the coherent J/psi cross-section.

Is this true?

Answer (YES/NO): NO